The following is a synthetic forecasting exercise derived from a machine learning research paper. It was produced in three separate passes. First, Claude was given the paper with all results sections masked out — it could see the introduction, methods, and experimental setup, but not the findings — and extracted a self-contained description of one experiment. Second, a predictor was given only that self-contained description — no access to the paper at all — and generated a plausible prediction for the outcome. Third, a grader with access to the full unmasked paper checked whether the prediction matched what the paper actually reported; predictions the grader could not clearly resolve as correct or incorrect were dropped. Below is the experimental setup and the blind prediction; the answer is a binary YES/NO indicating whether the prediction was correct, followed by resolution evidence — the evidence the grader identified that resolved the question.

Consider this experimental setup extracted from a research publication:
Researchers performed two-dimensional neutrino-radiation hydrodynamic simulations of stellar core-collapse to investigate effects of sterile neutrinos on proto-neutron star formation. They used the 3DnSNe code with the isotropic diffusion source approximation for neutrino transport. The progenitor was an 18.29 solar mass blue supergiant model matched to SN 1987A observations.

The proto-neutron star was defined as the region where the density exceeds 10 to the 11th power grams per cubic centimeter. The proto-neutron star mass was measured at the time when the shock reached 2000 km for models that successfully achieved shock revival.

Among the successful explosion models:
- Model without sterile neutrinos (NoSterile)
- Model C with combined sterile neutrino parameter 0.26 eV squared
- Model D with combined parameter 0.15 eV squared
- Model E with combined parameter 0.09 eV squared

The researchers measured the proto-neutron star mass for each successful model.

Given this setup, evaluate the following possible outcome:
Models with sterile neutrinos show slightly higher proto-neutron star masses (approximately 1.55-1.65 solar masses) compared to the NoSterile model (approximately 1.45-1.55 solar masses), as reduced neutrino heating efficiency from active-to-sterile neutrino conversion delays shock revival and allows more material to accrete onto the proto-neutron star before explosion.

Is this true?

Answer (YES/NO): NO